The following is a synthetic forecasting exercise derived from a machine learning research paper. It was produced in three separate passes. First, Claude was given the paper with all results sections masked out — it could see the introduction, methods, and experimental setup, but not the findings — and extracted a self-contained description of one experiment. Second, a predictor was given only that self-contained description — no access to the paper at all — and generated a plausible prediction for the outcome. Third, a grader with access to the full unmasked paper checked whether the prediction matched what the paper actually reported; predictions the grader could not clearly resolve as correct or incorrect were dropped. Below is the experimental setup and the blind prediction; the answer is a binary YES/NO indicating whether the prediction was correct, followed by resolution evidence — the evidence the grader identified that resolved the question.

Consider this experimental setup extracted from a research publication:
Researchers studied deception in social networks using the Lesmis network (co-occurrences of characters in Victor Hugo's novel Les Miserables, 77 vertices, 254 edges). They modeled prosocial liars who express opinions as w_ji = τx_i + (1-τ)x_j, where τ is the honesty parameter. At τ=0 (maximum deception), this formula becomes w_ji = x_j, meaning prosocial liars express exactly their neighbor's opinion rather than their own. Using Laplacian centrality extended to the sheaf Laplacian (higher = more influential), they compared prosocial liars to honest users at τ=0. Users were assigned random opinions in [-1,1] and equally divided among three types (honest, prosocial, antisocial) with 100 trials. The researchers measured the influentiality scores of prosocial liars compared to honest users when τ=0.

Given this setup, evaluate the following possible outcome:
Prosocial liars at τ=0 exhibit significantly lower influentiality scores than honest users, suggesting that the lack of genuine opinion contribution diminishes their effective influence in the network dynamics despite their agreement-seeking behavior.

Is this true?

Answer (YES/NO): NO